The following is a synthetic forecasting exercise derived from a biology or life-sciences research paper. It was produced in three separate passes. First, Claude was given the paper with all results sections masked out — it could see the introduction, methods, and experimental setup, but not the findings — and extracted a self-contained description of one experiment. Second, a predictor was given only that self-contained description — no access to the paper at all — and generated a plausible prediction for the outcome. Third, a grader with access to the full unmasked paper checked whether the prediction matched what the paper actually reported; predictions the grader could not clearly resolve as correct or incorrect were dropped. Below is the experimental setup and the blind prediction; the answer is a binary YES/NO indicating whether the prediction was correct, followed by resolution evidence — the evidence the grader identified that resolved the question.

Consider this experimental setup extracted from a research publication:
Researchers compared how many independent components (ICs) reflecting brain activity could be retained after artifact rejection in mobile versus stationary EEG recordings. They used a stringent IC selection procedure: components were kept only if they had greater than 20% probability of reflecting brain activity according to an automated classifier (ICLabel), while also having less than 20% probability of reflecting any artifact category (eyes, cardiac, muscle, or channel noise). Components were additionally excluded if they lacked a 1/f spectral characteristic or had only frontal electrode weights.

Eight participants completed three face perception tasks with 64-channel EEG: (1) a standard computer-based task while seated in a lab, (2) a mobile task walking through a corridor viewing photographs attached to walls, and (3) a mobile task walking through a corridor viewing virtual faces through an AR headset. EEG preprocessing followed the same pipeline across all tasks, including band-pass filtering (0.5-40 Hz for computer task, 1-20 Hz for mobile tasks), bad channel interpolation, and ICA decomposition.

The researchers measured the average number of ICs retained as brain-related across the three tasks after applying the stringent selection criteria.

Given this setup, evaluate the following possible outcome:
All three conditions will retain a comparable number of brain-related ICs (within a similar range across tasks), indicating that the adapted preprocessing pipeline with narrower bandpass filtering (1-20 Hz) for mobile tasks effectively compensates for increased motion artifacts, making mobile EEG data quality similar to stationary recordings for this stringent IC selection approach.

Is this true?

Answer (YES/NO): NO